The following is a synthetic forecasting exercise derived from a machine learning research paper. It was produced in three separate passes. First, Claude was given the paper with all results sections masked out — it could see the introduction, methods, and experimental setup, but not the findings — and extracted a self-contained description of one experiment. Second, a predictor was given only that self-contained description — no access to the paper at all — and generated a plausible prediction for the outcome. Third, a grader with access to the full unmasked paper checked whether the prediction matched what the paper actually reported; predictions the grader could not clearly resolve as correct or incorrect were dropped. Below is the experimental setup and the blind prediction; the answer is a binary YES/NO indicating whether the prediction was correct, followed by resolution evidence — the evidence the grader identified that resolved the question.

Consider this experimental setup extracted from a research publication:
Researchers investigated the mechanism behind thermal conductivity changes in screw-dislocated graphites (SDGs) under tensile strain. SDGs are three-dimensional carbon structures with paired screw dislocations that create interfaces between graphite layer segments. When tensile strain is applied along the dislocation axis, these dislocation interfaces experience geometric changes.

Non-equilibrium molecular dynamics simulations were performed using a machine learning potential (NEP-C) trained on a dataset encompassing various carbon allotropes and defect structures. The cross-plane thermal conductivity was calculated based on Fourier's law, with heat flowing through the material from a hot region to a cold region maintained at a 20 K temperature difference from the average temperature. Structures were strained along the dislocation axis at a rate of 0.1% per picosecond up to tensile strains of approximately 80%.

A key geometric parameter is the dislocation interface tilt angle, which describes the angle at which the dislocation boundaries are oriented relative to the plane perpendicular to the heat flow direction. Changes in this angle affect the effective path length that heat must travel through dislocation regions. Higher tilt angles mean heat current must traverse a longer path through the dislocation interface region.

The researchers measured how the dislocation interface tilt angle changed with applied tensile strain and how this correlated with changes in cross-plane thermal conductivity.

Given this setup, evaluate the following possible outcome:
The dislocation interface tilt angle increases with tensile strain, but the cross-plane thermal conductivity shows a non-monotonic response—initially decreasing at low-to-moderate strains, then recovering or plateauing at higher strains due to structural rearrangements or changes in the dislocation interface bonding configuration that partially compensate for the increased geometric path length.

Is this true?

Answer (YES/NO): NO